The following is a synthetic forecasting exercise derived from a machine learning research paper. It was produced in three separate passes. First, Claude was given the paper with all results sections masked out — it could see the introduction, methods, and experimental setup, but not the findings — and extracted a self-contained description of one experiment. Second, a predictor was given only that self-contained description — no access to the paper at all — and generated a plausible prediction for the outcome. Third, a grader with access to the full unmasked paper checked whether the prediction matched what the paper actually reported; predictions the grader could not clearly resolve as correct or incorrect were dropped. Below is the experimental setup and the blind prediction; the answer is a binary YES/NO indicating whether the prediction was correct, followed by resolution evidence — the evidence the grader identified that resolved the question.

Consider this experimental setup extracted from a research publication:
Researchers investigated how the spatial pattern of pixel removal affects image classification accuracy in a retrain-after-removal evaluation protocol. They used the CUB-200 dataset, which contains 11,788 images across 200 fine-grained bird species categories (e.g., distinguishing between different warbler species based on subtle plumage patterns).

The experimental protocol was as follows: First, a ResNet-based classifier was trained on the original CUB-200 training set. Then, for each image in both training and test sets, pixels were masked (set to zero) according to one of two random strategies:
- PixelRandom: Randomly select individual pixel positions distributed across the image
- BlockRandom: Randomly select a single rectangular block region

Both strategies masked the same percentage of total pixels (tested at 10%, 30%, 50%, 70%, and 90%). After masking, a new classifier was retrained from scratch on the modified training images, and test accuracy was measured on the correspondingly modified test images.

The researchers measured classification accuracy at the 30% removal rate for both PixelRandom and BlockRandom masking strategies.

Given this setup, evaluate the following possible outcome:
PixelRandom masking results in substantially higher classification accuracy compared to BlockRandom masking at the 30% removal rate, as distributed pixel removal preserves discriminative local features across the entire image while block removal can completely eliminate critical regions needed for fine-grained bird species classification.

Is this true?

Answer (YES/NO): YES